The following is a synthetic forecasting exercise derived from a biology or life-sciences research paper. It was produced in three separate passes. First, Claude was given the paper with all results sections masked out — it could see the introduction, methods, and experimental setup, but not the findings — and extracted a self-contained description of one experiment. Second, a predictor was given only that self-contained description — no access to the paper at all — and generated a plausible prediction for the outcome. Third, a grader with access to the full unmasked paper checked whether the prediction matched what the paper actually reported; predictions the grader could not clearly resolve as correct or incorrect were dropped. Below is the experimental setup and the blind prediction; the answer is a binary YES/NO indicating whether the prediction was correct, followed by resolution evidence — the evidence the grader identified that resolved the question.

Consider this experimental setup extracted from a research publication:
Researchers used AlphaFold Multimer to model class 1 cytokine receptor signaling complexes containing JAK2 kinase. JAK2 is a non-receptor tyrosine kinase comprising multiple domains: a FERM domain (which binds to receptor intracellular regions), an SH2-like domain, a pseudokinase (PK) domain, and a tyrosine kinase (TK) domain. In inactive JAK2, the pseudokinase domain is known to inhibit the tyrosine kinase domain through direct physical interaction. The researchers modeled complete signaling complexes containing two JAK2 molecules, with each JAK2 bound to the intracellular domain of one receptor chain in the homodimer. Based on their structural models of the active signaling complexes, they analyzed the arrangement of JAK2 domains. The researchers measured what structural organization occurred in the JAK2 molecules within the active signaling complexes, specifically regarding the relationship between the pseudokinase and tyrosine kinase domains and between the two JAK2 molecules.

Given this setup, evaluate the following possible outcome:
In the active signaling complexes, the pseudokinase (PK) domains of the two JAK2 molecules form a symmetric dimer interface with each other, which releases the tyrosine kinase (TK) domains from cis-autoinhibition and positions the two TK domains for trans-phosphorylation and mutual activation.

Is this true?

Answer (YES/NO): YES